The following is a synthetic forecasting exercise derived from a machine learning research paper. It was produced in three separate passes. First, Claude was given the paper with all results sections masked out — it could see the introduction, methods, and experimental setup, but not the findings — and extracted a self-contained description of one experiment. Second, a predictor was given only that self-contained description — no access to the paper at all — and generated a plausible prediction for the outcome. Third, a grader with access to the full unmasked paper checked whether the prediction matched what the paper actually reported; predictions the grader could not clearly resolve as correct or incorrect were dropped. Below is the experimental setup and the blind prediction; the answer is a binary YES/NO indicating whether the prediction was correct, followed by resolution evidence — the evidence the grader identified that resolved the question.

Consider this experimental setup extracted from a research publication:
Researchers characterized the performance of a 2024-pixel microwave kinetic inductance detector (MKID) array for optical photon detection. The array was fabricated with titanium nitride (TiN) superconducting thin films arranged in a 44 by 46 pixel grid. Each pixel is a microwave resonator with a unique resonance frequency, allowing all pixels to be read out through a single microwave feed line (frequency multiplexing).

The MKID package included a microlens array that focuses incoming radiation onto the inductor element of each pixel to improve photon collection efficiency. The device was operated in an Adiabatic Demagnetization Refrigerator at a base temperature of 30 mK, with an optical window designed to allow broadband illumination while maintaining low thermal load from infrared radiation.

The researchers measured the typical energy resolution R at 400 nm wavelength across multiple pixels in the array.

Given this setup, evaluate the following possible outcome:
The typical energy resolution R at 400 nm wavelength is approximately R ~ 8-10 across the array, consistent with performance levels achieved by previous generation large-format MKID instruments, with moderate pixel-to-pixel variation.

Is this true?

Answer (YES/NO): YES